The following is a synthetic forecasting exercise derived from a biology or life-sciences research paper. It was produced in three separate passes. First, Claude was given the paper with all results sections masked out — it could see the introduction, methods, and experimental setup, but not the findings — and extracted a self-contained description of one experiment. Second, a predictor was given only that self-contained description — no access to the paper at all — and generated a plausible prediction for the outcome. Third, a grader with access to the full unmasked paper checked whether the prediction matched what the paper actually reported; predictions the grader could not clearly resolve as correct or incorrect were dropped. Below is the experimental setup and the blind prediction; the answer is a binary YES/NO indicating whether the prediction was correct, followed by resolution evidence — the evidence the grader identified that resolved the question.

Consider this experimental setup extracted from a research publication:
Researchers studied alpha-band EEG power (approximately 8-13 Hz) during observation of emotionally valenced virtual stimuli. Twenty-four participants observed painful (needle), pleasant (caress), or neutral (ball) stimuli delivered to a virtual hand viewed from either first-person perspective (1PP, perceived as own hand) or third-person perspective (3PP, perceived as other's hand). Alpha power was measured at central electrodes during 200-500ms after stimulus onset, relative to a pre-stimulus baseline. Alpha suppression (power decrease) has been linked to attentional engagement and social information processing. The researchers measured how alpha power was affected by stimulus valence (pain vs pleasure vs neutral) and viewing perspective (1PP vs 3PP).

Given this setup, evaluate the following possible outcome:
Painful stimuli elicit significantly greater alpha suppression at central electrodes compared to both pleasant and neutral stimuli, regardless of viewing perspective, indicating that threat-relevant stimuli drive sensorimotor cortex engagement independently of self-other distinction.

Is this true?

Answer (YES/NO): NO